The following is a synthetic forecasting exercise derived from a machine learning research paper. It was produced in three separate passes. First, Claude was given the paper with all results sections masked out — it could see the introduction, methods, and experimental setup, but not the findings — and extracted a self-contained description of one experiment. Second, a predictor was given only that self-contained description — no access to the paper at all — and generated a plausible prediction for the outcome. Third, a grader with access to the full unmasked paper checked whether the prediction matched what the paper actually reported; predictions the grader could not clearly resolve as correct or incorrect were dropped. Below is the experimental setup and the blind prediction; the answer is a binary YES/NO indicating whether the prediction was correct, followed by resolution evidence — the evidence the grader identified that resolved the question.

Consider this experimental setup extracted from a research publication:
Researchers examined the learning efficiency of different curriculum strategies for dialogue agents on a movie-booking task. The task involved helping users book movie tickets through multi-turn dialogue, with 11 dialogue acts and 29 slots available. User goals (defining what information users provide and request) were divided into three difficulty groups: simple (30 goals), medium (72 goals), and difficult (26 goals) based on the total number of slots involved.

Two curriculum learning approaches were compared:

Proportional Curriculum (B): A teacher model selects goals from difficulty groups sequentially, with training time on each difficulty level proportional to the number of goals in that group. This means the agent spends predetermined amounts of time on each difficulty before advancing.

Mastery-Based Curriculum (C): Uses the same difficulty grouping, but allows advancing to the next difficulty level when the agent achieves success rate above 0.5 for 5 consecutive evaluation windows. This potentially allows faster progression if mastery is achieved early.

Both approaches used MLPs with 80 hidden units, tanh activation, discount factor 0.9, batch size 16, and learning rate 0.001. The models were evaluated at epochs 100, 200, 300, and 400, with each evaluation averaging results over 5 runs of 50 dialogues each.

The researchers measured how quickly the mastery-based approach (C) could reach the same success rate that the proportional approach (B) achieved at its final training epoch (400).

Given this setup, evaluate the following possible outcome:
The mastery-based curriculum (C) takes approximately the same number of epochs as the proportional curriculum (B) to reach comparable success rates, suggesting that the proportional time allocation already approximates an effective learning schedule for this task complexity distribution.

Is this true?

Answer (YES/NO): NO